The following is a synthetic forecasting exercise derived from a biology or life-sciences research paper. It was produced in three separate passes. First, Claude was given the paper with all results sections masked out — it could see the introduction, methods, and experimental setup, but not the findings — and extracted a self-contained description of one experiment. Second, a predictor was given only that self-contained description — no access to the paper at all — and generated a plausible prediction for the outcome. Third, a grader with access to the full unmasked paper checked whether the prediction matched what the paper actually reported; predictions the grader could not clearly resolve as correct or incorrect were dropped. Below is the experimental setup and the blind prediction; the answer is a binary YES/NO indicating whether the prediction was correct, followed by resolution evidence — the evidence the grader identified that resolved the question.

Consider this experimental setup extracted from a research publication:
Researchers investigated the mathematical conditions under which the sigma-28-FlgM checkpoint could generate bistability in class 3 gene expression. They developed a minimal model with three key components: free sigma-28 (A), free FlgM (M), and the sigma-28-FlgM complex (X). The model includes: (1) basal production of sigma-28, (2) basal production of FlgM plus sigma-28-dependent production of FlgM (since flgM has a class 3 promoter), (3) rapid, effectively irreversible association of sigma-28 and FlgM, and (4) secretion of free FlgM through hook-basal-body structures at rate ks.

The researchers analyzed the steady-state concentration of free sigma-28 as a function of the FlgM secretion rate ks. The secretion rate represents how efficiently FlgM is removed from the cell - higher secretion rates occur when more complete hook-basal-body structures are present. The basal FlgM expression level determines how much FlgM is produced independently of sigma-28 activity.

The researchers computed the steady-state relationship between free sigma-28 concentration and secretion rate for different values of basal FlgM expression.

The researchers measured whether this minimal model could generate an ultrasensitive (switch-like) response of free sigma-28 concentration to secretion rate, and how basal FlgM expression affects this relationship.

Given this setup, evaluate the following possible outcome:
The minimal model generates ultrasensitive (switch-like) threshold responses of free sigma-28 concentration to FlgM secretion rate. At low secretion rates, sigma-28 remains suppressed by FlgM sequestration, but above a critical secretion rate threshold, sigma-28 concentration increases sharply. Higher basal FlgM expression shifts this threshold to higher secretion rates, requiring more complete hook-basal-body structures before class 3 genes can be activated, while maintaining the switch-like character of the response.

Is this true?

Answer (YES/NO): YES